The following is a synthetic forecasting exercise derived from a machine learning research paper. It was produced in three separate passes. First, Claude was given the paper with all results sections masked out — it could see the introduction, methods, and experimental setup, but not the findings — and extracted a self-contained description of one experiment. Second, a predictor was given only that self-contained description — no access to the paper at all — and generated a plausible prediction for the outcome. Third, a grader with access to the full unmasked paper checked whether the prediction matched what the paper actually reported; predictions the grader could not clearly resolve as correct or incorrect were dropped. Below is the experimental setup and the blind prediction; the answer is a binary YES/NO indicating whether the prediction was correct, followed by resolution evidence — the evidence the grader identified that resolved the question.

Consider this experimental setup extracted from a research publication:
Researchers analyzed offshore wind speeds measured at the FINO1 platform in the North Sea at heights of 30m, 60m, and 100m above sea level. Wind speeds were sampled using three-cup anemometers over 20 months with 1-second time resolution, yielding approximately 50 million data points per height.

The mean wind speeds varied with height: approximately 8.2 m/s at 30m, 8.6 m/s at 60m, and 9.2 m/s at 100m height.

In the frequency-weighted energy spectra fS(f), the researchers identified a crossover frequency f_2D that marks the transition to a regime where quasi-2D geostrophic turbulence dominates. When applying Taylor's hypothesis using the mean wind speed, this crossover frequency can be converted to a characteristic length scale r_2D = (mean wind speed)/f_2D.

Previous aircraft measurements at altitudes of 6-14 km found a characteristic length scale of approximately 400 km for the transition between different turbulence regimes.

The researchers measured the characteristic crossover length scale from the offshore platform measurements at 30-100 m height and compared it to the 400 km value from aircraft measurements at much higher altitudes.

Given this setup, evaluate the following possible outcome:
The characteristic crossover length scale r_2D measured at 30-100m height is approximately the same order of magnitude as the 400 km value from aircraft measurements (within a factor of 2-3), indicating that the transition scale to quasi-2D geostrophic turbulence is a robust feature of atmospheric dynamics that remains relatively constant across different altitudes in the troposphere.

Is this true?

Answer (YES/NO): YES